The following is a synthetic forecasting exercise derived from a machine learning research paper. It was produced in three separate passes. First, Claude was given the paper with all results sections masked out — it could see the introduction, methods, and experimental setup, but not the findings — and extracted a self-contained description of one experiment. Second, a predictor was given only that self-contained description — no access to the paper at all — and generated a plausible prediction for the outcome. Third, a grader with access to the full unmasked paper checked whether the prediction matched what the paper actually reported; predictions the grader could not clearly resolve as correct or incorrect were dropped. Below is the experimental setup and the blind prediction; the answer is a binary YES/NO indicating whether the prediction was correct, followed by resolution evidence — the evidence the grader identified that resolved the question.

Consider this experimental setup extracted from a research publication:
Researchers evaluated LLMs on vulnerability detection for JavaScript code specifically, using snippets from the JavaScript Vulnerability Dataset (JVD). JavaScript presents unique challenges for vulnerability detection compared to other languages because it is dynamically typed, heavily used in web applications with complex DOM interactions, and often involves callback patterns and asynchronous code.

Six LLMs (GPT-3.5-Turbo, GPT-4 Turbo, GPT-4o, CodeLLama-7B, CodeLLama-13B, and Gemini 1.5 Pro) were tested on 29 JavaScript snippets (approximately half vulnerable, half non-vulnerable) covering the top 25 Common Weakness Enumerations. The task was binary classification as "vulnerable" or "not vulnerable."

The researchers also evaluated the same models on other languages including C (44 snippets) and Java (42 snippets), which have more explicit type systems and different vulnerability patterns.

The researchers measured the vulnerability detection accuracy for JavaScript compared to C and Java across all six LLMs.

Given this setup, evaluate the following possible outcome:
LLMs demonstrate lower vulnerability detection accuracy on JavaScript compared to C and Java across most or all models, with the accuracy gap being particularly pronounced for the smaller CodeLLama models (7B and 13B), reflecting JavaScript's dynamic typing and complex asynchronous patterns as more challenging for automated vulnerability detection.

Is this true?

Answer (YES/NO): NO